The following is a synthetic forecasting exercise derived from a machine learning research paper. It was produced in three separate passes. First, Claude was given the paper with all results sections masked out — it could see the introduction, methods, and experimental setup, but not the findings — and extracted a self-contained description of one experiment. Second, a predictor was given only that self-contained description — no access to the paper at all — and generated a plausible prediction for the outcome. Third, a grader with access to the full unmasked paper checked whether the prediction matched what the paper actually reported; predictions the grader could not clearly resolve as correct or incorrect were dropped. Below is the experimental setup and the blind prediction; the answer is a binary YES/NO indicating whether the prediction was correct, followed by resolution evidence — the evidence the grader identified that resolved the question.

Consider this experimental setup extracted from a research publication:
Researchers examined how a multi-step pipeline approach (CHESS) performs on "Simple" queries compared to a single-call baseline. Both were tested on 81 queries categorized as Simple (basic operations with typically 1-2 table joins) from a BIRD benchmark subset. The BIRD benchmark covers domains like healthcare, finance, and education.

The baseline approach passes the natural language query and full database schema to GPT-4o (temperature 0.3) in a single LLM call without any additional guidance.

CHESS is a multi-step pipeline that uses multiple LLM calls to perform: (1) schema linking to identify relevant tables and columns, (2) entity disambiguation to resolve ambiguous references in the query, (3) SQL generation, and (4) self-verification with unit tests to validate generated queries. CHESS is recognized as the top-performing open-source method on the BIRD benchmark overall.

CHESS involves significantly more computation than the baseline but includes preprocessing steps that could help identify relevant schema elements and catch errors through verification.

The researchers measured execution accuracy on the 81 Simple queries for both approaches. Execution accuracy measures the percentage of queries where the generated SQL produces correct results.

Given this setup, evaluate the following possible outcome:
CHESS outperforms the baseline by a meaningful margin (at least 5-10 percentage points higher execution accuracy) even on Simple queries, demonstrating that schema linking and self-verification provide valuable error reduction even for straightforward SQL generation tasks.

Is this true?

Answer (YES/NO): YES